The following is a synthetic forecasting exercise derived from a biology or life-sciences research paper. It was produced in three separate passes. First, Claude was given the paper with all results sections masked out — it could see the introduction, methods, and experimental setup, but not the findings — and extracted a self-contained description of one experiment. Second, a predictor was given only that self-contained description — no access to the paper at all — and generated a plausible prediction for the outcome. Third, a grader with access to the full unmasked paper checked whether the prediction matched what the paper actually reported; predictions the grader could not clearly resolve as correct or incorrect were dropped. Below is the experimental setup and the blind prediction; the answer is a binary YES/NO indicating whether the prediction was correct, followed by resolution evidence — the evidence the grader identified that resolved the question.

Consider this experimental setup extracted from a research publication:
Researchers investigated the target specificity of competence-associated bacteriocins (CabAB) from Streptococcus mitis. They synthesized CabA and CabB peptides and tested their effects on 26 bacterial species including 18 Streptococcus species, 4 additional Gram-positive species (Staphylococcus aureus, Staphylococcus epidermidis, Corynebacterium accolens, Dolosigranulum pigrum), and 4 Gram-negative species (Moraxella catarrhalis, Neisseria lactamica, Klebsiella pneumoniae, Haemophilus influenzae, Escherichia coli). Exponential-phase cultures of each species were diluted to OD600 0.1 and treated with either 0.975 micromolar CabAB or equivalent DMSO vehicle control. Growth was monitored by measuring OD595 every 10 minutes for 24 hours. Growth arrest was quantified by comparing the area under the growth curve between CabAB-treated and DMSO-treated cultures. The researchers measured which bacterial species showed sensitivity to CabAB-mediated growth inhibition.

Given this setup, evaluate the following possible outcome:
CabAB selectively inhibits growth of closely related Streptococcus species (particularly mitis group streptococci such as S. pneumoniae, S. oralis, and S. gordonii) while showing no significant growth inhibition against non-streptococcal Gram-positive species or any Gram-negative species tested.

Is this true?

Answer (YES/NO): NO